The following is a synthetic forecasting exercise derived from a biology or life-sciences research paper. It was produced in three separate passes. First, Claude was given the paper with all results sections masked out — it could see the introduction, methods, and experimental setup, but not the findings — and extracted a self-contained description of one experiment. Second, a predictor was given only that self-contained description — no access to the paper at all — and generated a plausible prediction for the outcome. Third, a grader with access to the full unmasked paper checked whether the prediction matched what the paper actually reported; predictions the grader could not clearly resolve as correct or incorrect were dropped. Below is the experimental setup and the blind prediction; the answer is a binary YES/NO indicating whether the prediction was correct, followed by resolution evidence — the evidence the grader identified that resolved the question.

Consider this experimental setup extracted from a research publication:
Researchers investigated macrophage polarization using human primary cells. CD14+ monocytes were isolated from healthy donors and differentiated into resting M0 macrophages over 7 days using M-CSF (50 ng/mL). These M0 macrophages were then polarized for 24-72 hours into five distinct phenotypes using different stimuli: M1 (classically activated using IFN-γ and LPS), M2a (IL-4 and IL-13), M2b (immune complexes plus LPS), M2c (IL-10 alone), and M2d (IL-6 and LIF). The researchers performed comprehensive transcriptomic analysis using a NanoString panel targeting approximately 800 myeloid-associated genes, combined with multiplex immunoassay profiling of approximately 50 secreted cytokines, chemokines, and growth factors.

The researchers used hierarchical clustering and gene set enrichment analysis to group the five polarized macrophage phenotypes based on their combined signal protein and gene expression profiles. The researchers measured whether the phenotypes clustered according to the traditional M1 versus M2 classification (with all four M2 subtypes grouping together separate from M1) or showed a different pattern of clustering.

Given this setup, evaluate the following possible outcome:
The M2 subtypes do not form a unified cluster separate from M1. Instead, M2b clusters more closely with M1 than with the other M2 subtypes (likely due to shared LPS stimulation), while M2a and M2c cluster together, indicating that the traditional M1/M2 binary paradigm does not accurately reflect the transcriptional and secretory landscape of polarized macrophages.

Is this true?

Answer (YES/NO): NO